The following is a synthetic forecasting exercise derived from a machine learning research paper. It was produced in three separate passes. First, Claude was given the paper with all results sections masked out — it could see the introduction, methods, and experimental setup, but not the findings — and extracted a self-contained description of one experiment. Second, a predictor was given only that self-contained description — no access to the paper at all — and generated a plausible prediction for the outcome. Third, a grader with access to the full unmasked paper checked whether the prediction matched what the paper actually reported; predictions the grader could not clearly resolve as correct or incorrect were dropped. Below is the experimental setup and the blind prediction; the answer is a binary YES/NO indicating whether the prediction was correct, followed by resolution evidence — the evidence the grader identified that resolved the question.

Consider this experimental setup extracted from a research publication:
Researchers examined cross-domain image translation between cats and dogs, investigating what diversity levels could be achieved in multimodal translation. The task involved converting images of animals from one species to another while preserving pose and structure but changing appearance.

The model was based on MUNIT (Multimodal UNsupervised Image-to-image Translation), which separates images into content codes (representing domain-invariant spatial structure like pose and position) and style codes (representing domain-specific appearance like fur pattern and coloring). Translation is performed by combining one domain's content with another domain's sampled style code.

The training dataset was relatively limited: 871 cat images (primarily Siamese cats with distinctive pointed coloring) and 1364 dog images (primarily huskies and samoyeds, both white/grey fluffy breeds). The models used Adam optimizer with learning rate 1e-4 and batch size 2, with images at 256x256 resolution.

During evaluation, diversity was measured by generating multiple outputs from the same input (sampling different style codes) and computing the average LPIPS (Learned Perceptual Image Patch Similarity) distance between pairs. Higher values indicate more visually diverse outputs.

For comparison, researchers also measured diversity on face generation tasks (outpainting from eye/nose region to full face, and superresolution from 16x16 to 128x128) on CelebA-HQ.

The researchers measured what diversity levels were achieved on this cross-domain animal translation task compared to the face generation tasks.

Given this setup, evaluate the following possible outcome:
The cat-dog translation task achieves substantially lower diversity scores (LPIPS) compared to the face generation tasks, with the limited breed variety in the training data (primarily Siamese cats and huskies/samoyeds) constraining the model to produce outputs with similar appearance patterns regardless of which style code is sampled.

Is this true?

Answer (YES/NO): NO